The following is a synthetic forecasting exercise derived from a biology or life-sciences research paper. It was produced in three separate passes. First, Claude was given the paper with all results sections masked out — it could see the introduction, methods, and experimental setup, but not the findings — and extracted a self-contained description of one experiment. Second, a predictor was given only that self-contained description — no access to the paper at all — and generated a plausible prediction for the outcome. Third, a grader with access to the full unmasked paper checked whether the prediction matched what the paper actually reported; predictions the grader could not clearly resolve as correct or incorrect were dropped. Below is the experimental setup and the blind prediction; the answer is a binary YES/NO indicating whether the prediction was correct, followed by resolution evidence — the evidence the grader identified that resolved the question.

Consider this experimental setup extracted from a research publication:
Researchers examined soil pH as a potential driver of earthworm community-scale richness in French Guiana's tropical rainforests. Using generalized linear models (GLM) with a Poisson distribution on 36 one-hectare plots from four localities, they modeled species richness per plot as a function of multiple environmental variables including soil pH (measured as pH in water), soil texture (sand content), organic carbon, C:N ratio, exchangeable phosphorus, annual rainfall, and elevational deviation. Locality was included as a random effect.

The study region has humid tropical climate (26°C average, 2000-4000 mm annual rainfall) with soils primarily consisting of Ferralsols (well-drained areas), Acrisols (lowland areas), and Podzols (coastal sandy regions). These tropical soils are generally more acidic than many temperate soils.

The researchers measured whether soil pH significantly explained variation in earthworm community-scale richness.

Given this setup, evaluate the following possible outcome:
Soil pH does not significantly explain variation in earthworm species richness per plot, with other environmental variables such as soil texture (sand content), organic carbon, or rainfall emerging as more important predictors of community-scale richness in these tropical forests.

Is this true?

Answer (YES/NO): YES